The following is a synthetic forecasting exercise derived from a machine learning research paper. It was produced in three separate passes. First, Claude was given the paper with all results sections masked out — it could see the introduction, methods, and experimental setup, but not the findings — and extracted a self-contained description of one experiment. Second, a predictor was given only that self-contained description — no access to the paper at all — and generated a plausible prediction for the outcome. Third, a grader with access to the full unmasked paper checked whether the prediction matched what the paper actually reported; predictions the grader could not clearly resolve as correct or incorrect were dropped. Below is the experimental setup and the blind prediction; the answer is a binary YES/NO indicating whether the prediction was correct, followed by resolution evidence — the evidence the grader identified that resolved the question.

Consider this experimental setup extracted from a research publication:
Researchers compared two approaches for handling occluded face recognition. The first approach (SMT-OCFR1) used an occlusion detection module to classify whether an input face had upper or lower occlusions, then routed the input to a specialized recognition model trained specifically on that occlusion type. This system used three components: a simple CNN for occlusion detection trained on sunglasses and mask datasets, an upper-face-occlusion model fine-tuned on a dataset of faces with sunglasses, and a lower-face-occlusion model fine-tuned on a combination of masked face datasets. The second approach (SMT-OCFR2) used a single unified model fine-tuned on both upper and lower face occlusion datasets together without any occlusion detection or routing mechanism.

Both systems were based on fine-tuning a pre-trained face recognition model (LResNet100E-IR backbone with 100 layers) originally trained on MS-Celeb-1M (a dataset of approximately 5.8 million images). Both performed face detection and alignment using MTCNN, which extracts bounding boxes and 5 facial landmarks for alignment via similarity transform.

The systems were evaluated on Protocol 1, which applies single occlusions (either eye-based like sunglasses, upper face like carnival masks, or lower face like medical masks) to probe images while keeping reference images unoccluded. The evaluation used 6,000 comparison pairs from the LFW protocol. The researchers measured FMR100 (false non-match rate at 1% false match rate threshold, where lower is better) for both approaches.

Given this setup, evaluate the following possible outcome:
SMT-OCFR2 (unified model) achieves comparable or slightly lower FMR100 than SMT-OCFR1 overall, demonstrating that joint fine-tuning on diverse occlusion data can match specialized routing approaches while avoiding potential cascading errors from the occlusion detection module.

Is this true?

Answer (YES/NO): NO